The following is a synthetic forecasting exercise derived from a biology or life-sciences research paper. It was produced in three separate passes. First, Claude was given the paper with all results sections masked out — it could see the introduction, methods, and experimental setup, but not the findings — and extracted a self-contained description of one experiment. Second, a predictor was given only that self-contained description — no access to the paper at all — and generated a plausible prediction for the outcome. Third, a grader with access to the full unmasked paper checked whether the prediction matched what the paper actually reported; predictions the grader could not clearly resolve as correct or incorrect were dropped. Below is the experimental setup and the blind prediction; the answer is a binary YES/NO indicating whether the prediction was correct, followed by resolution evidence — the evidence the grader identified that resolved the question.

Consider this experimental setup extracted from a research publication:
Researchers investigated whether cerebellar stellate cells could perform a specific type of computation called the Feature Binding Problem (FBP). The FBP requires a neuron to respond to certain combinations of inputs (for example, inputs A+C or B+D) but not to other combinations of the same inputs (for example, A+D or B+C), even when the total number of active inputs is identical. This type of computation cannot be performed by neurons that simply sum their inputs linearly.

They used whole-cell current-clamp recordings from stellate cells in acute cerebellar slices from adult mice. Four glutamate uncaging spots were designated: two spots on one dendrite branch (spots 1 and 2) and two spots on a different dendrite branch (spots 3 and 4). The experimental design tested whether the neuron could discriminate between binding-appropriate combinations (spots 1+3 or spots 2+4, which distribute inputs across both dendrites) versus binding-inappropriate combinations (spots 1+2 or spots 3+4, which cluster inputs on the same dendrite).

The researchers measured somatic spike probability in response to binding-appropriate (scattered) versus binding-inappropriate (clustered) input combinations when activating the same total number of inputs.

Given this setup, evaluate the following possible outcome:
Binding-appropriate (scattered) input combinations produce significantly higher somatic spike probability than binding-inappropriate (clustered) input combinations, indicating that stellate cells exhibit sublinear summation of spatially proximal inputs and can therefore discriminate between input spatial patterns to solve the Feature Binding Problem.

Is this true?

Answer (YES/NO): YES